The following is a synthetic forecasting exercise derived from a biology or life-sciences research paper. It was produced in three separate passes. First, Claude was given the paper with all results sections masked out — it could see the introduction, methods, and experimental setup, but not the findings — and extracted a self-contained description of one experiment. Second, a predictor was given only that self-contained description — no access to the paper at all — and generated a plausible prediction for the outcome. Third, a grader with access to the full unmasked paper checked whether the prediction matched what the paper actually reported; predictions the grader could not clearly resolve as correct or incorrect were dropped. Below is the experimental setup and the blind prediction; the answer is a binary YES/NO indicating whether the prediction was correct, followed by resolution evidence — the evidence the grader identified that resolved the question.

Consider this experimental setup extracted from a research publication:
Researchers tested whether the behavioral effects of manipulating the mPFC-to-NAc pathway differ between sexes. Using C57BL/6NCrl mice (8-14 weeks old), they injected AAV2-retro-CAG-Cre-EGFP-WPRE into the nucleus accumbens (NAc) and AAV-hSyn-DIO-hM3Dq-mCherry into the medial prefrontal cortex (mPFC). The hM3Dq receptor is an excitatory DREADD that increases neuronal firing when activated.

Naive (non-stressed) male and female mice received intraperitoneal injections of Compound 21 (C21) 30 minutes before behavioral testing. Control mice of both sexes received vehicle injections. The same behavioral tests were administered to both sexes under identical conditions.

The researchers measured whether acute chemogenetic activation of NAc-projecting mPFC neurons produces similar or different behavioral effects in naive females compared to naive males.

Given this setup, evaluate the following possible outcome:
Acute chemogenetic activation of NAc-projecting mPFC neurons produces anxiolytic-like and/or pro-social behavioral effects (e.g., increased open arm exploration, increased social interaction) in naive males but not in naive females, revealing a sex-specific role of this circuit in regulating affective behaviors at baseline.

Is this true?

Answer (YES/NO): NO